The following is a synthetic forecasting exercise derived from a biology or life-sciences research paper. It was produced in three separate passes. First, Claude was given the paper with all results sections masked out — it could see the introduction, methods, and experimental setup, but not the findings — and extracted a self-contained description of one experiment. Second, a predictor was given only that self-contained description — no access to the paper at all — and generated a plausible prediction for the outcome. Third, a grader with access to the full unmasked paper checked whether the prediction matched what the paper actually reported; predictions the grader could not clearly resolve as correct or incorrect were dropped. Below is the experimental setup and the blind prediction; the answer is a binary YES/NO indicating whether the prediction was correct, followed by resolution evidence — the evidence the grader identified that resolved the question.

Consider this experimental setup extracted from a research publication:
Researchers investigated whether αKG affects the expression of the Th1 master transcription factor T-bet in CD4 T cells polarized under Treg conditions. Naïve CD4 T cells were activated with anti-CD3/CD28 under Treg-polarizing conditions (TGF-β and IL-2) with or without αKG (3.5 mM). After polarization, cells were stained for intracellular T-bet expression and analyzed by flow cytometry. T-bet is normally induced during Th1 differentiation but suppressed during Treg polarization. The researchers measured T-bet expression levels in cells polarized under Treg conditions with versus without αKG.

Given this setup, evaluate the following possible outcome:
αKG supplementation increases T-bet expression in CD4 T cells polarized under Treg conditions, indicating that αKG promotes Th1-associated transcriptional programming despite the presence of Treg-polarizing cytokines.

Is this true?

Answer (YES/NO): YES